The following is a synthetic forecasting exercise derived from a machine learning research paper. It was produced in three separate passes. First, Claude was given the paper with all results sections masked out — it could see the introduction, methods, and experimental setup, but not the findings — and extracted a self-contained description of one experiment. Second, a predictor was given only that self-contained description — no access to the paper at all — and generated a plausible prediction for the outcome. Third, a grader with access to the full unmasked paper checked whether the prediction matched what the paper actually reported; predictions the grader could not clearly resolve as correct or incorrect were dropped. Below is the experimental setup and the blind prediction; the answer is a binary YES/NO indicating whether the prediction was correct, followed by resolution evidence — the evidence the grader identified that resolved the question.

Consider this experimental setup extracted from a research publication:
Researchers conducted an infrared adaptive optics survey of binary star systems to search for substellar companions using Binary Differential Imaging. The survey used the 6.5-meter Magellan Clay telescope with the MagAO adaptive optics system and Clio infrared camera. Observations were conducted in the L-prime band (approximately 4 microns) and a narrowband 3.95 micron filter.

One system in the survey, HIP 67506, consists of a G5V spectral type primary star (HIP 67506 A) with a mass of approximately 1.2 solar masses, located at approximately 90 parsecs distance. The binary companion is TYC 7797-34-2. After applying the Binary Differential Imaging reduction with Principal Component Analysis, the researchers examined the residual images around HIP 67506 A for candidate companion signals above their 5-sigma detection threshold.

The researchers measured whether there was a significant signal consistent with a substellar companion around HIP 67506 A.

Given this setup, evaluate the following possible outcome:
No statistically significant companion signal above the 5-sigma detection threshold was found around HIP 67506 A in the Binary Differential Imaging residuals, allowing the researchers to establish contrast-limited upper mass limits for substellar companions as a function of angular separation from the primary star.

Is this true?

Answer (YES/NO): NO